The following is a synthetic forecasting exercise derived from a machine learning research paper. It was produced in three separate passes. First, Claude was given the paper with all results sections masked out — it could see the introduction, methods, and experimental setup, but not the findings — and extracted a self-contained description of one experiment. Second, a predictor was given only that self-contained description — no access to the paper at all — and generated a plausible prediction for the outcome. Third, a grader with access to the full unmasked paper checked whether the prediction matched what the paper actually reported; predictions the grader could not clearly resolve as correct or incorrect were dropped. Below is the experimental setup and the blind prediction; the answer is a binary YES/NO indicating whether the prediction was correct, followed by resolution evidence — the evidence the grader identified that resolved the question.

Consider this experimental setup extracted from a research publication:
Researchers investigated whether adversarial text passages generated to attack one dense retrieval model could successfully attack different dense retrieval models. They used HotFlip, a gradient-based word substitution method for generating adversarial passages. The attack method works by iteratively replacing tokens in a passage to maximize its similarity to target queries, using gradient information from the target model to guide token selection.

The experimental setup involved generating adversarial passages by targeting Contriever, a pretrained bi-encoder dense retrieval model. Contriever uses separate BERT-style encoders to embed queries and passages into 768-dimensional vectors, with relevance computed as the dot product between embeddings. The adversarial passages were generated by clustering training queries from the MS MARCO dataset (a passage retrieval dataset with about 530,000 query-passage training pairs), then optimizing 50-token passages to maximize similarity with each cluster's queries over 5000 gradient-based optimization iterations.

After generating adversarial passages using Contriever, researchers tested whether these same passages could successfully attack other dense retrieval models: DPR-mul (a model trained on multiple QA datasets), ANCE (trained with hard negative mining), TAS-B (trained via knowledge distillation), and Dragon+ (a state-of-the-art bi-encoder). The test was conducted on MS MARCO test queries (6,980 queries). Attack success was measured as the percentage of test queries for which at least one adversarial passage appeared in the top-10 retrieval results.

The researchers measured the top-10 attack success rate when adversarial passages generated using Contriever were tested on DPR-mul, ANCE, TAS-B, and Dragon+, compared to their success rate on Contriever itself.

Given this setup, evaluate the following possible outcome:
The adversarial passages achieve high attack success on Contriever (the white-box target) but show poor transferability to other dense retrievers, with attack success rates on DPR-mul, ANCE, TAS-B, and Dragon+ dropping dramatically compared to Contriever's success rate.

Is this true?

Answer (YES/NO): YES